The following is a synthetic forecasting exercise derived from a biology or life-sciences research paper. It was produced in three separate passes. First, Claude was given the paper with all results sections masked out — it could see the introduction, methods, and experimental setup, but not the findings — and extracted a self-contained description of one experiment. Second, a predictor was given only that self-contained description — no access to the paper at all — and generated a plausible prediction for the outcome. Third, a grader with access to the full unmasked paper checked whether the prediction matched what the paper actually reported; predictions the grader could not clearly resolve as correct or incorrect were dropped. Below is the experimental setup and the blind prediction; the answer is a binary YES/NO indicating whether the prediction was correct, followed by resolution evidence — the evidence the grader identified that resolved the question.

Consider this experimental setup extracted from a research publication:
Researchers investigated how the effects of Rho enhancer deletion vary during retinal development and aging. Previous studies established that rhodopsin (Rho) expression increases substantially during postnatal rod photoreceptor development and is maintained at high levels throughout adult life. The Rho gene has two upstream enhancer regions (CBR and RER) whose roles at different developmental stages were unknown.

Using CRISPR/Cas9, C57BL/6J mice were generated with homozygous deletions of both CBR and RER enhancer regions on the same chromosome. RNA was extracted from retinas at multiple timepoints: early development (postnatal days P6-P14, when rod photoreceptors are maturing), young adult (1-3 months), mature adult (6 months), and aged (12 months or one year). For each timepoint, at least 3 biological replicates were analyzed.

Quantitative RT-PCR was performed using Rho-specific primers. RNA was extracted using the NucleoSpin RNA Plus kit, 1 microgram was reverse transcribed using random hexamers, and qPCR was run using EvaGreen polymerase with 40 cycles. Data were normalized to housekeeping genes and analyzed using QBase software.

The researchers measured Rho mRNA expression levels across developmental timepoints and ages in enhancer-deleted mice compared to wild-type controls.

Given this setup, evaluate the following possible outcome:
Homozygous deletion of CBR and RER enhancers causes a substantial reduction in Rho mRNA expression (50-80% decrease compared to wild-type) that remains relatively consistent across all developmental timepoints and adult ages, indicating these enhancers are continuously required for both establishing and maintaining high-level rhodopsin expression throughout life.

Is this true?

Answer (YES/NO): NO